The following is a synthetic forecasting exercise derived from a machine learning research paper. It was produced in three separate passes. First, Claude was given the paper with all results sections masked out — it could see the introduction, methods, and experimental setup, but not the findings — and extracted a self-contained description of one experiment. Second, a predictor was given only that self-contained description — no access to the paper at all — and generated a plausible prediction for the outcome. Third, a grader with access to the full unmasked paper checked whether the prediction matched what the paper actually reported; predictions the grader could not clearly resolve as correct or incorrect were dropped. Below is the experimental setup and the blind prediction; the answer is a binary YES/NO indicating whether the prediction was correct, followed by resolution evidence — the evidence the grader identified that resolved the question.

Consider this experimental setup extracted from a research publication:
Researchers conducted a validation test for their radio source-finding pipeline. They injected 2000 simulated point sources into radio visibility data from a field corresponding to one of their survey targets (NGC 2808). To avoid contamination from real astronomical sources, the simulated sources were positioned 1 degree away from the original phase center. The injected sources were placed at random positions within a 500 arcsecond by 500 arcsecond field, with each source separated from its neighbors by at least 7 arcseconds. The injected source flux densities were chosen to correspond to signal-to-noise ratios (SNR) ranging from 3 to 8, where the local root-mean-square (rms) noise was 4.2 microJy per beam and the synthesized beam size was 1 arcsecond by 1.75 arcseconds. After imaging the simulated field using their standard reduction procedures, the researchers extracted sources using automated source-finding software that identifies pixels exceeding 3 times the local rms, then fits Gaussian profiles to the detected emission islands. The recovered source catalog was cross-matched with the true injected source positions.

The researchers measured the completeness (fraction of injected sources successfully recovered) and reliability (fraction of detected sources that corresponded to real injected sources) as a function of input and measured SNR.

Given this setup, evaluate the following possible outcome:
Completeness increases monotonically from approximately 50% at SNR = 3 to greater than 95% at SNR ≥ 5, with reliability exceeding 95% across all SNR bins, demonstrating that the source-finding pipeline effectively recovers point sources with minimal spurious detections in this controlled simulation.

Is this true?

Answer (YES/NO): NO